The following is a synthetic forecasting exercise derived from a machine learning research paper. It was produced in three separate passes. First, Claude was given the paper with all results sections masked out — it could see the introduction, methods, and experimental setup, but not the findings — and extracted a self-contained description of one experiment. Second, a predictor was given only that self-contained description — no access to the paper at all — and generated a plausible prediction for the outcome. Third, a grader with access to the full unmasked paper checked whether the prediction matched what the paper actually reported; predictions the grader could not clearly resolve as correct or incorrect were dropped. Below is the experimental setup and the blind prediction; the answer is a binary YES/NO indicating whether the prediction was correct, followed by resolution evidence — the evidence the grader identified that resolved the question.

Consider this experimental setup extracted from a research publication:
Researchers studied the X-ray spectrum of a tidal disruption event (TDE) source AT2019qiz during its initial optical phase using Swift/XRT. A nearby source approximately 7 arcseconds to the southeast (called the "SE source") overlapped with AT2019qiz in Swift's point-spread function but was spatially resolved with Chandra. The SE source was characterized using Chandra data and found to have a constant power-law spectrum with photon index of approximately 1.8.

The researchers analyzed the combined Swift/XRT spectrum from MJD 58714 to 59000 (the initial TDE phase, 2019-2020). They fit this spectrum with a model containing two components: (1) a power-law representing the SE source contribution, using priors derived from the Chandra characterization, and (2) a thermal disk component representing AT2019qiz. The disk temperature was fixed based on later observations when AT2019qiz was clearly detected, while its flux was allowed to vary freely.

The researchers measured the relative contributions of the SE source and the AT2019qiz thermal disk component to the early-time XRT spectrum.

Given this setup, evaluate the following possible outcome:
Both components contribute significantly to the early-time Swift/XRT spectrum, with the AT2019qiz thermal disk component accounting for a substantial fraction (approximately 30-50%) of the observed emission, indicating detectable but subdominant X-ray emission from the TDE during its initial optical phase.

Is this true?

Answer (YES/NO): NO